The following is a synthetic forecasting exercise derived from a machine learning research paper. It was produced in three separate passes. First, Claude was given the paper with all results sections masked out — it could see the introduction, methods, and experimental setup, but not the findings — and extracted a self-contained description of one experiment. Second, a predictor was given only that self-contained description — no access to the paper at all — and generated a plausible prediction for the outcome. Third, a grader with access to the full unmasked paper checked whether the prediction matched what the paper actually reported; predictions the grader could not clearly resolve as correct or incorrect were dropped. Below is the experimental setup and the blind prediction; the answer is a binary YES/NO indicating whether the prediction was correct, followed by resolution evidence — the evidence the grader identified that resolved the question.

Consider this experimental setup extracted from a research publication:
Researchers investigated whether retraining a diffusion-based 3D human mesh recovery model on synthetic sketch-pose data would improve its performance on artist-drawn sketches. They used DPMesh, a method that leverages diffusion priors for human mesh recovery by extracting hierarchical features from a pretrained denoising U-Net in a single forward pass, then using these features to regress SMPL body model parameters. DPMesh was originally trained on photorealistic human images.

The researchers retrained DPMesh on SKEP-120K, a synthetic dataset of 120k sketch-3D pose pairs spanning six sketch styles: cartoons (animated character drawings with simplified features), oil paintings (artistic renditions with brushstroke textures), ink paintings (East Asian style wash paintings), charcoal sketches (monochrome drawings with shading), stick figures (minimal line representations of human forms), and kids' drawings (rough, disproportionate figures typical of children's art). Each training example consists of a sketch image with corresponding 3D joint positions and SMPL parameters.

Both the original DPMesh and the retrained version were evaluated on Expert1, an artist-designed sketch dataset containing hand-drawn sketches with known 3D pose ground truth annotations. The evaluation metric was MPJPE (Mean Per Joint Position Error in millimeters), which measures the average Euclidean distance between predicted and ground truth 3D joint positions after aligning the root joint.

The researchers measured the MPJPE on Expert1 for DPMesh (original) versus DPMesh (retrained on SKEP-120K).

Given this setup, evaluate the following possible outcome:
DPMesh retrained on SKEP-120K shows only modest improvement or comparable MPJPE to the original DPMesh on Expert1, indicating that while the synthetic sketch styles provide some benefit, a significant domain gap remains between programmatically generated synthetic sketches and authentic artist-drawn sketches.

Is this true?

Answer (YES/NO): YES